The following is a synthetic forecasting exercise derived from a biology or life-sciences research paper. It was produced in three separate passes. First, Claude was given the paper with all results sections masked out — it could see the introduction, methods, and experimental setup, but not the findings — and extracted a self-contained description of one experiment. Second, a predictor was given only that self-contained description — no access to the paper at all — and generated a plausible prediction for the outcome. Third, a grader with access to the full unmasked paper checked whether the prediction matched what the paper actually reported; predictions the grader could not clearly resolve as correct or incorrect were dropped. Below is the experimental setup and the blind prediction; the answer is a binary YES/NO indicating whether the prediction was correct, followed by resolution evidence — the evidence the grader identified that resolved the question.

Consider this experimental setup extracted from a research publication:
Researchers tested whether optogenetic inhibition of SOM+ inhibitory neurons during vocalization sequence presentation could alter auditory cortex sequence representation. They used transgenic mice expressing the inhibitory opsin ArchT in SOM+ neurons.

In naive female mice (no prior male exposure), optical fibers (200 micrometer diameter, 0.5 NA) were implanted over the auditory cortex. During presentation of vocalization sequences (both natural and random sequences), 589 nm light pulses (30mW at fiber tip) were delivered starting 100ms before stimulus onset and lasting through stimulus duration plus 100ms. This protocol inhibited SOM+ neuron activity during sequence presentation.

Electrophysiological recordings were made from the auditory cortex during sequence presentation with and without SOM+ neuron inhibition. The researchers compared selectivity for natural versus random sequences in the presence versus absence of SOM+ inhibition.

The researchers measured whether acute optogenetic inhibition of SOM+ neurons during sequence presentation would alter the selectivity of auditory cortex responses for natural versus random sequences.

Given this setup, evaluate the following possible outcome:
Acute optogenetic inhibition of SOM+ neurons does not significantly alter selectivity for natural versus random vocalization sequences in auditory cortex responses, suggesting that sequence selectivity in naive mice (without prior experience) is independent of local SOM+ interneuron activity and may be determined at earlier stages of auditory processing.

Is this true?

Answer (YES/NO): NO